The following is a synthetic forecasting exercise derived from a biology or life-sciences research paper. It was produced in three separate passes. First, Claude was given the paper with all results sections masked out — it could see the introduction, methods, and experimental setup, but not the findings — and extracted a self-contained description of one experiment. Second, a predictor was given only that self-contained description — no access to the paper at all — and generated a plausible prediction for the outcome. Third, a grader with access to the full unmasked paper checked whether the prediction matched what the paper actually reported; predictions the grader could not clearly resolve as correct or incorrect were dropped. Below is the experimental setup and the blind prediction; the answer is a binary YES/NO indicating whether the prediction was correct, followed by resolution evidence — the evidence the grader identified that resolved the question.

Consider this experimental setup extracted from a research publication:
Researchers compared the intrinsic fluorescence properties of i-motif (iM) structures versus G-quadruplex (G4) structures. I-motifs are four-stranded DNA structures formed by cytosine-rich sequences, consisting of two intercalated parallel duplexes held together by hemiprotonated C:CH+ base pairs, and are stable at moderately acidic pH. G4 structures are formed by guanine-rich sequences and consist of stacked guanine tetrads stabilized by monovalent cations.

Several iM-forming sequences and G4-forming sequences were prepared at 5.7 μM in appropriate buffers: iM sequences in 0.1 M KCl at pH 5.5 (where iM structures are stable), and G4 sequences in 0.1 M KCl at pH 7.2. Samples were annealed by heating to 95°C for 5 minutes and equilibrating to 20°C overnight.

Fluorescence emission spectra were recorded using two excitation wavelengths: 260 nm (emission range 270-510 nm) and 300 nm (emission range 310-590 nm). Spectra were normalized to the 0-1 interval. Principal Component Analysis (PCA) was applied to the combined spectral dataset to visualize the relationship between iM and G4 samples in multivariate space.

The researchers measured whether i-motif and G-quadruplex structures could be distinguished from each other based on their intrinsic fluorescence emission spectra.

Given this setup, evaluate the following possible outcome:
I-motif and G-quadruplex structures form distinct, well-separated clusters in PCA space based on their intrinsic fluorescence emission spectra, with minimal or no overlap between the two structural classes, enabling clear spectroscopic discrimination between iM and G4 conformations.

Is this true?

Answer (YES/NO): NO